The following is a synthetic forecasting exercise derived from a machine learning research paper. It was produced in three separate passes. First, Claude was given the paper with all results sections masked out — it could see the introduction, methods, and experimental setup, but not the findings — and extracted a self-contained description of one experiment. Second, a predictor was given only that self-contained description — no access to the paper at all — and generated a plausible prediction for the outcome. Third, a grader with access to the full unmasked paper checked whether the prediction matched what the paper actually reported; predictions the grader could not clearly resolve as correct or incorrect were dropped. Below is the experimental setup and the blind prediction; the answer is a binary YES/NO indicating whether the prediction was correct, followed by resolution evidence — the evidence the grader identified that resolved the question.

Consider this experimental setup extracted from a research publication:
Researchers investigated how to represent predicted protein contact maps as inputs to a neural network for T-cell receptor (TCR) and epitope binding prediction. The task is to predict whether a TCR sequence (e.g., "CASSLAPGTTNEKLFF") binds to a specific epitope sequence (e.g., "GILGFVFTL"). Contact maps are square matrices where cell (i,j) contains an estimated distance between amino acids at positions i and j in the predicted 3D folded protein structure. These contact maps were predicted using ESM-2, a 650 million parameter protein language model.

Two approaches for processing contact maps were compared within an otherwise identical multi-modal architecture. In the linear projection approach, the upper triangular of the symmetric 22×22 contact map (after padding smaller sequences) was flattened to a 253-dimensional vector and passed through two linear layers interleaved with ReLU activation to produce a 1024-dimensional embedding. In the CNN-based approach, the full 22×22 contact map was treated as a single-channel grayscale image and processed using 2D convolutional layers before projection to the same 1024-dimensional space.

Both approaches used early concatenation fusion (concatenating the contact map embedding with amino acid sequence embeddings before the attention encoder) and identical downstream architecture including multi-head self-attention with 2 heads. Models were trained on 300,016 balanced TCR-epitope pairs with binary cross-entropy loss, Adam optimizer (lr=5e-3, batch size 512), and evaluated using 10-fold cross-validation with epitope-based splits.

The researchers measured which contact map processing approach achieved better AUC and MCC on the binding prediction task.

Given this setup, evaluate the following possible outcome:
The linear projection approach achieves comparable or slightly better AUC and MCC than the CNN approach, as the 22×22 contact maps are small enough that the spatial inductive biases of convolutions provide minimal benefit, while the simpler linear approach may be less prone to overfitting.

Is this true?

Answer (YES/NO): YES